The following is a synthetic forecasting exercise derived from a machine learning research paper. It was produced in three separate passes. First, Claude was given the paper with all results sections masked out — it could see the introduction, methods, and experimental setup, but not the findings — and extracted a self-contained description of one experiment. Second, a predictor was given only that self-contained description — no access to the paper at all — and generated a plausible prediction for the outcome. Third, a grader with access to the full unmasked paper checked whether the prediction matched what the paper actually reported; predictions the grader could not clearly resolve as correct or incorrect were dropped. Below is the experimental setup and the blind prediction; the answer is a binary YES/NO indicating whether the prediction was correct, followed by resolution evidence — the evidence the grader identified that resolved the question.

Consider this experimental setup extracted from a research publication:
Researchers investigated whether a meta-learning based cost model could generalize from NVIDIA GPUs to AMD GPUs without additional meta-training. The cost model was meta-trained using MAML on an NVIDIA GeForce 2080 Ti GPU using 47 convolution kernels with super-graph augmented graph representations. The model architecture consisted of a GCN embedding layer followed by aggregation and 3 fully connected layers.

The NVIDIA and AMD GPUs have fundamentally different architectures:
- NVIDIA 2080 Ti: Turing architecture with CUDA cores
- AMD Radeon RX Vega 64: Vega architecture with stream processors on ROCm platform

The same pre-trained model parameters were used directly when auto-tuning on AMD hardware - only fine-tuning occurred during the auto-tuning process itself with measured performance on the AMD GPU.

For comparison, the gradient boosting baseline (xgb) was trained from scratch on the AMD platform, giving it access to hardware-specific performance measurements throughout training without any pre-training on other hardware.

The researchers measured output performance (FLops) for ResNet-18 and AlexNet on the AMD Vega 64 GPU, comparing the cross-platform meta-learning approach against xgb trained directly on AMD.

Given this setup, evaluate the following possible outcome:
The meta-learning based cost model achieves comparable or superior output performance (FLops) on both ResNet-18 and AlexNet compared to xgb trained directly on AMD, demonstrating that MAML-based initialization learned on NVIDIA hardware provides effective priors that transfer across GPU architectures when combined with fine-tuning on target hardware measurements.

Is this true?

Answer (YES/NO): YES